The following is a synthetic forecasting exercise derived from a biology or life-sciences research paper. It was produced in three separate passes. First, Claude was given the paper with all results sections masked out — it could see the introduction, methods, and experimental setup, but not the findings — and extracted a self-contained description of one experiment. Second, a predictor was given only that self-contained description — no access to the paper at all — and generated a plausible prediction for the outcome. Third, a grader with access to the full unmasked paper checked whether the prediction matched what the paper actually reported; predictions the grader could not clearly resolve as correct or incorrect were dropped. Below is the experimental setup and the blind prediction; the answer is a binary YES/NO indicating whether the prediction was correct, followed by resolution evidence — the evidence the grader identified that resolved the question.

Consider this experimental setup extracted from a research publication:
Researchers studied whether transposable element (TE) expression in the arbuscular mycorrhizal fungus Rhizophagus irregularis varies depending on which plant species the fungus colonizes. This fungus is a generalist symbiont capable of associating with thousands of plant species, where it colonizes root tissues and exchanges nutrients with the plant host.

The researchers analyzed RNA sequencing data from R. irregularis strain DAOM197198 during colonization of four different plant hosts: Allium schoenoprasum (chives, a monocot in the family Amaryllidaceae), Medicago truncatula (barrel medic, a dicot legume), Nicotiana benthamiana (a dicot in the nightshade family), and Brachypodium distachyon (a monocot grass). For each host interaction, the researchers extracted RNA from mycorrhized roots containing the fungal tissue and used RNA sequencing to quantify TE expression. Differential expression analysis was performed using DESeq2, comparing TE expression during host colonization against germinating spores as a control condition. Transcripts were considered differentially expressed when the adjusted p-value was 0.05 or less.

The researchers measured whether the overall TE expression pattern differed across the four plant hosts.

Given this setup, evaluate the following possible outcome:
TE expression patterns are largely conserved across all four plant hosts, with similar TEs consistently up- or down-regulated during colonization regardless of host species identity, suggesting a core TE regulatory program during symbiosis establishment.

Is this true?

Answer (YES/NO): NO